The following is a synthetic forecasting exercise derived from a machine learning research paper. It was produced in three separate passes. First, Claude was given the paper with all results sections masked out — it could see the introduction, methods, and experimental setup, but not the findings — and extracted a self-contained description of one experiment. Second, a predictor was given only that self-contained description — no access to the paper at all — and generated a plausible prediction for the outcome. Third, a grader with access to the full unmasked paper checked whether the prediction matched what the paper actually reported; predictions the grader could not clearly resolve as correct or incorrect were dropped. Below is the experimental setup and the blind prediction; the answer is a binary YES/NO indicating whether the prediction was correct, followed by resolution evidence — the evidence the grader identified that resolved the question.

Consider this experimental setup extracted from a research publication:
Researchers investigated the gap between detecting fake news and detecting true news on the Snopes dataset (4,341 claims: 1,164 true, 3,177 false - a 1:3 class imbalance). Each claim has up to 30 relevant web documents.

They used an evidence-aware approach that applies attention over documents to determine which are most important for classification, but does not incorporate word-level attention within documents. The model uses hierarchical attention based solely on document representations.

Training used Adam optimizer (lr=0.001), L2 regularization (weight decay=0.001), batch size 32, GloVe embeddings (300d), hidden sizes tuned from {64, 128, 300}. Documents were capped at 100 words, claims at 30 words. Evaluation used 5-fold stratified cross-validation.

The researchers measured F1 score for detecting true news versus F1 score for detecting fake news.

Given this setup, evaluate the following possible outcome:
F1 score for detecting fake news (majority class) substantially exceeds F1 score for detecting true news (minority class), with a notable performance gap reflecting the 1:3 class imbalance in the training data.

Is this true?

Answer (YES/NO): YES